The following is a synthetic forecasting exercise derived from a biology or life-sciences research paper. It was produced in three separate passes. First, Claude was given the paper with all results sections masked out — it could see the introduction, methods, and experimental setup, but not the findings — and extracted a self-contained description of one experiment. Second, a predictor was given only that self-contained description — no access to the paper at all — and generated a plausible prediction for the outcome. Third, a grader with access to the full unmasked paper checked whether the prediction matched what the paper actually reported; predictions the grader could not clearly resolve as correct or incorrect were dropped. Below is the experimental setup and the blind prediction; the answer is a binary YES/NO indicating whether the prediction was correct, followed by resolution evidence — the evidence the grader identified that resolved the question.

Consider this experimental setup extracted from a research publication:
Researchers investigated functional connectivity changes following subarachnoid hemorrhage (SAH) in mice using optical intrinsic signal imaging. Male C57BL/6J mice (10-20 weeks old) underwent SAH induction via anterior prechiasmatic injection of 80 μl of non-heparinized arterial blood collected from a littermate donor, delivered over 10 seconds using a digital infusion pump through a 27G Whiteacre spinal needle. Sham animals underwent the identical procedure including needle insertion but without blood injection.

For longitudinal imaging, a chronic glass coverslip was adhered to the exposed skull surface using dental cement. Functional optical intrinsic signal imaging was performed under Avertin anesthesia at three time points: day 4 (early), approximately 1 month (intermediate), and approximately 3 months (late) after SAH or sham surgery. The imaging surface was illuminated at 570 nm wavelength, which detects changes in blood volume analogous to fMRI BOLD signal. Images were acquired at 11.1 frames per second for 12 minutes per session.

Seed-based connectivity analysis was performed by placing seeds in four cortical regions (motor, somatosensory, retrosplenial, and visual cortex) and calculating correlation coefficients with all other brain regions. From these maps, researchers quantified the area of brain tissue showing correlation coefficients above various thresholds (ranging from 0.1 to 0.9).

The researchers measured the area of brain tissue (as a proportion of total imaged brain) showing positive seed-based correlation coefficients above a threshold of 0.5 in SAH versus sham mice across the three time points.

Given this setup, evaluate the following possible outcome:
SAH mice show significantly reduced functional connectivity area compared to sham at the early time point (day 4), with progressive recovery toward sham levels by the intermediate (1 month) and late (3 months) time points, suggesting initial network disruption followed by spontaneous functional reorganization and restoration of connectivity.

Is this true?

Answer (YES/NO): NO